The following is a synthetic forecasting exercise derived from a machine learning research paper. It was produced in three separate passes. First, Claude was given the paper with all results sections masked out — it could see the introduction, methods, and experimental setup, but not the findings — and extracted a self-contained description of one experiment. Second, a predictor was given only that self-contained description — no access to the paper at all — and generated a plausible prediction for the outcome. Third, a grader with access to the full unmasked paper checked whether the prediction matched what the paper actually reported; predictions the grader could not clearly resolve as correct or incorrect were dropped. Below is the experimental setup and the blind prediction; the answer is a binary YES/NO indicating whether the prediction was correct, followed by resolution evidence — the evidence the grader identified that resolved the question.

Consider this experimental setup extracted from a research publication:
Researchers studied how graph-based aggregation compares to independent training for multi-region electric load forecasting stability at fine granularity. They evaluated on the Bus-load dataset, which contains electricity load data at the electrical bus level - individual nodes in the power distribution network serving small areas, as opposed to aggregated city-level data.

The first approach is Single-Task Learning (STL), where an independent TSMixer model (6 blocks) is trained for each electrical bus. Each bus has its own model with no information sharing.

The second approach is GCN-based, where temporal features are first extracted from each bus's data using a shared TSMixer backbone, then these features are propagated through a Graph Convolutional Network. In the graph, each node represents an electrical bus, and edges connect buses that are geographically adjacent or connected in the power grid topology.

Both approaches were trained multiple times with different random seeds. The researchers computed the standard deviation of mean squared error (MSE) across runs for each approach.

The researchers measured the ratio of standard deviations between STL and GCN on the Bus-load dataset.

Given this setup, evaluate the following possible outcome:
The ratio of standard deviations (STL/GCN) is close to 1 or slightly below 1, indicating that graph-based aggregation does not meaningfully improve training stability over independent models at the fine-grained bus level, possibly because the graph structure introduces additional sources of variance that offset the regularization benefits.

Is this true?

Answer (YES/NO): NO